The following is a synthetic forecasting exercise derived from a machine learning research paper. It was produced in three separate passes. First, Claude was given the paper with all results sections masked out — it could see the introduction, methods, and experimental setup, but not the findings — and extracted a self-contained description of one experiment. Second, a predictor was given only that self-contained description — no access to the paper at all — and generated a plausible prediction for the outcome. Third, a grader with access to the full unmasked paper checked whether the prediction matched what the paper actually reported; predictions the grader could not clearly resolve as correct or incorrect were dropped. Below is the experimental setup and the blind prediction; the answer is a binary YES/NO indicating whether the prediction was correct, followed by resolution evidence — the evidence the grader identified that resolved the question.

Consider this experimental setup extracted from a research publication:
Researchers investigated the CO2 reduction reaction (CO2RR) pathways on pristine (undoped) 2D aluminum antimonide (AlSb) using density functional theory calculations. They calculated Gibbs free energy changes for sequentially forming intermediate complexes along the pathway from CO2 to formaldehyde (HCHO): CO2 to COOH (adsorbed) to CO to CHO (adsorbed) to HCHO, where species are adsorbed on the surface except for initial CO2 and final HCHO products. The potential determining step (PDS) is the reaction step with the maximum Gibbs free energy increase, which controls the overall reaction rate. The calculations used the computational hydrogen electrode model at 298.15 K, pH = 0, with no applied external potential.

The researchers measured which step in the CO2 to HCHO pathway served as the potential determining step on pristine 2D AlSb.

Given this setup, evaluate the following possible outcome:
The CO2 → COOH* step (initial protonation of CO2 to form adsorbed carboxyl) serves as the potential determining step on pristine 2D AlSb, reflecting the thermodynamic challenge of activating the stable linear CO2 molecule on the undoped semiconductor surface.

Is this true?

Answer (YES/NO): NO